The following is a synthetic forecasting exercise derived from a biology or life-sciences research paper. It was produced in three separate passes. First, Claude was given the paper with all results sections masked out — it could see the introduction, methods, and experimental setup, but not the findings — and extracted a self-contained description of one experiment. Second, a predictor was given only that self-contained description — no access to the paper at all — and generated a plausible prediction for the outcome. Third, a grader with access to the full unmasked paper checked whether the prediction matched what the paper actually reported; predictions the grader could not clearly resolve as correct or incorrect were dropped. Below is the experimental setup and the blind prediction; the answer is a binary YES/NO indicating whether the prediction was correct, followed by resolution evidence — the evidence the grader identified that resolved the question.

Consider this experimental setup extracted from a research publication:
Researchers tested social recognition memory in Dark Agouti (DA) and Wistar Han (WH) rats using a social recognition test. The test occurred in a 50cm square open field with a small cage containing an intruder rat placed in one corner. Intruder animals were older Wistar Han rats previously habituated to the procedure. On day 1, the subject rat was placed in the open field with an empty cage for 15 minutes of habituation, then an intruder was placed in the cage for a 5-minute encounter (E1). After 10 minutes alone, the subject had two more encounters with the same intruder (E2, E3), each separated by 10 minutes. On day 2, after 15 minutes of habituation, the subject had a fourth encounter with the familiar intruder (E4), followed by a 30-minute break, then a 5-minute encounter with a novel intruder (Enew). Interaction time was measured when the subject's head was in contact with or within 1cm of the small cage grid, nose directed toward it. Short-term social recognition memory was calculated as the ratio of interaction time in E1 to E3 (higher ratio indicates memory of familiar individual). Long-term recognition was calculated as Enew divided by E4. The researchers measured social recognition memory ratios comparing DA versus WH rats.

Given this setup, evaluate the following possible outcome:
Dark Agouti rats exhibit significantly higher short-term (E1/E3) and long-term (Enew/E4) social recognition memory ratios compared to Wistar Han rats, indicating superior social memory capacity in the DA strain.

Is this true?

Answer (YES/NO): NO